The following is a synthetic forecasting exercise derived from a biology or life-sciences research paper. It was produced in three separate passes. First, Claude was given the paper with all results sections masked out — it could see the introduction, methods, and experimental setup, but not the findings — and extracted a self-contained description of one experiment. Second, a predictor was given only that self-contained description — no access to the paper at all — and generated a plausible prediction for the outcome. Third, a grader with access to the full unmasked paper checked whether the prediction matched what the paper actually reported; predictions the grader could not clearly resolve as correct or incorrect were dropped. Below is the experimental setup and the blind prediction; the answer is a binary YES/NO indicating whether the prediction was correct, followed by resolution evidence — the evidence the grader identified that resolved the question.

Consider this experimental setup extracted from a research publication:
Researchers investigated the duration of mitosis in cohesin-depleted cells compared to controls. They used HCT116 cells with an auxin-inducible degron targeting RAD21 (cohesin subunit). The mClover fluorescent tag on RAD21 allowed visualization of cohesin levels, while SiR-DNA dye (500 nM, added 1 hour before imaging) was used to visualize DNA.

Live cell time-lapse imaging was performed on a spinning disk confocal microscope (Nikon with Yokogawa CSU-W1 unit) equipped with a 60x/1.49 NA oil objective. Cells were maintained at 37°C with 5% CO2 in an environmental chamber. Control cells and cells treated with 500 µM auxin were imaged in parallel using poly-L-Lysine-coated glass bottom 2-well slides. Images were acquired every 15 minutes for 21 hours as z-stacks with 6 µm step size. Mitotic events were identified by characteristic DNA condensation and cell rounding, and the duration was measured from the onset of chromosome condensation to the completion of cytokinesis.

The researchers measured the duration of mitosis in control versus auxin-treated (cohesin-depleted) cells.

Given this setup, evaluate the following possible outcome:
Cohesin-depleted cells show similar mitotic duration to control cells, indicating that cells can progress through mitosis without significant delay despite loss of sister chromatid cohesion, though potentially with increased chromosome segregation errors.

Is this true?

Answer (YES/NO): NO